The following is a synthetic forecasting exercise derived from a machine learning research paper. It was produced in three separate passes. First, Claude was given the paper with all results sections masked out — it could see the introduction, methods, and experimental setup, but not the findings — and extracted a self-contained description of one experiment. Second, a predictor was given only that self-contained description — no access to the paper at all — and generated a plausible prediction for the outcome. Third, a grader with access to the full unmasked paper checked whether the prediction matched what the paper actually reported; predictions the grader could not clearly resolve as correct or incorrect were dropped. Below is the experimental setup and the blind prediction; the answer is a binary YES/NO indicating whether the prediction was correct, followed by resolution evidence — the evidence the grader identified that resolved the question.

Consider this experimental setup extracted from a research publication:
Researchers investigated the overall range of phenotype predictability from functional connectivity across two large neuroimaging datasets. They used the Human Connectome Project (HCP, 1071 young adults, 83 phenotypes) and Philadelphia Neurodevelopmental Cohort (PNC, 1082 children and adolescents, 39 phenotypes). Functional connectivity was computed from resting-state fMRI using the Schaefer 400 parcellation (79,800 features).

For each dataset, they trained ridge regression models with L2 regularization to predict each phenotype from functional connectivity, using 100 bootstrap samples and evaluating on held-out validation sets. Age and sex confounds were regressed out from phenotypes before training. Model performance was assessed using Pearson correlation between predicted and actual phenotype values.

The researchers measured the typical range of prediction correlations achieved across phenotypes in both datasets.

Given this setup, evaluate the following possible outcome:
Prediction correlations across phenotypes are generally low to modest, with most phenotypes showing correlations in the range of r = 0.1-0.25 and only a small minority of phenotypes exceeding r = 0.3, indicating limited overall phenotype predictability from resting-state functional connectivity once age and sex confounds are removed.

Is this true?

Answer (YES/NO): NO